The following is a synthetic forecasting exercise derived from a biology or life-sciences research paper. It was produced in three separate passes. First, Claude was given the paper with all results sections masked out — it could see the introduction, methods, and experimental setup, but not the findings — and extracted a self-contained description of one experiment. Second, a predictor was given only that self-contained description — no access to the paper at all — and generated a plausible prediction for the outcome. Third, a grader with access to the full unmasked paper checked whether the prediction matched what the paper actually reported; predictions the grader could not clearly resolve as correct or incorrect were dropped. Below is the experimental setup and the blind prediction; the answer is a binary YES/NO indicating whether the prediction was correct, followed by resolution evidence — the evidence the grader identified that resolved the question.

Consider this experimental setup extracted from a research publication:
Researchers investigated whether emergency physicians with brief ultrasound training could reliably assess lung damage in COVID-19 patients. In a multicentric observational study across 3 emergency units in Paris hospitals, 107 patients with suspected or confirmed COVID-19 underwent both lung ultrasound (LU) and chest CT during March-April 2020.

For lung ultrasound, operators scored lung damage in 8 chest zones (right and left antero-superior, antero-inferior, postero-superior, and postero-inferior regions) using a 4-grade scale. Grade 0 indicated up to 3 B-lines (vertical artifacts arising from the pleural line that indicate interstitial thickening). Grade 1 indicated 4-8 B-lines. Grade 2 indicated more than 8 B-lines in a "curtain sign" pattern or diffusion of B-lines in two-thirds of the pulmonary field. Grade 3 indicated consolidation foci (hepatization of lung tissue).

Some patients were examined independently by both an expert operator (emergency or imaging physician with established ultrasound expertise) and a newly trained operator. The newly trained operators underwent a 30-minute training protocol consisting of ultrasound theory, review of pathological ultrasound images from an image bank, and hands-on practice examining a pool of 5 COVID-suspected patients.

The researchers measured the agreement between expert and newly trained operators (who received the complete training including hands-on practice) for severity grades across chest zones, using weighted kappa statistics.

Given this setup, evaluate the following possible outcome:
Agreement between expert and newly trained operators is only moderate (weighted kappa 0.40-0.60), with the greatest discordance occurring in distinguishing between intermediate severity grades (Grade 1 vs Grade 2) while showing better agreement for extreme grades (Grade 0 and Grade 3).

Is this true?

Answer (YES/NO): NO